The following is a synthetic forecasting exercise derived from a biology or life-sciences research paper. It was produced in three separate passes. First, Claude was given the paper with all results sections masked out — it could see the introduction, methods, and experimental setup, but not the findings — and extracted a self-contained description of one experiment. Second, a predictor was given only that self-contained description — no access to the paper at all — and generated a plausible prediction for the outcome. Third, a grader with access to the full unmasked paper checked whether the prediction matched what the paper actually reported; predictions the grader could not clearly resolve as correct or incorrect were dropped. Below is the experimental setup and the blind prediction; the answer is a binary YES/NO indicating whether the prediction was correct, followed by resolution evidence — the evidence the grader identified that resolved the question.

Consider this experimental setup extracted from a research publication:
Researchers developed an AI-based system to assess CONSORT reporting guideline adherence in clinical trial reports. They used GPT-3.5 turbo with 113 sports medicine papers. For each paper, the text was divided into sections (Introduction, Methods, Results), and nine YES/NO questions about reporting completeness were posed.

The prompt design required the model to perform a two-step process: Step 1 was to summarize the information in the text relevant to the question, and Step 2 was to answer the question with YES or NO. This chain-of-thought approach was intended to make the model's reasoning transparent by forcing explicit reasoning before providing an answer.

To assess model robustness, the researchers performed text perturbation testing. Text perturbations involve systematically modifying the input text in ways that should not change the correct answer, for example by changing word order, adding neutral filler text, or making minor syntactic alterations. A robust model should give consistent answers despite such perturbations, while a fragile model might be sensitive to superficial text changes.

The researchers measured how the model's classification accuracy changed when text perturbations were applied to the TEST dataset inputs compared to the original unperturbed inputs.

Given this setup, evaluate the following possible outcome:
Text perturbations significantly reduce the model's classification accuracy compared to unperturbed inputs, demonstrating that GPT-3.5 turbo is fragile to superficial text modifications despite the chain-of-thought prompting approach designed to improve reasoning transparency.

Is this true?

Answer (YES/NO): NO